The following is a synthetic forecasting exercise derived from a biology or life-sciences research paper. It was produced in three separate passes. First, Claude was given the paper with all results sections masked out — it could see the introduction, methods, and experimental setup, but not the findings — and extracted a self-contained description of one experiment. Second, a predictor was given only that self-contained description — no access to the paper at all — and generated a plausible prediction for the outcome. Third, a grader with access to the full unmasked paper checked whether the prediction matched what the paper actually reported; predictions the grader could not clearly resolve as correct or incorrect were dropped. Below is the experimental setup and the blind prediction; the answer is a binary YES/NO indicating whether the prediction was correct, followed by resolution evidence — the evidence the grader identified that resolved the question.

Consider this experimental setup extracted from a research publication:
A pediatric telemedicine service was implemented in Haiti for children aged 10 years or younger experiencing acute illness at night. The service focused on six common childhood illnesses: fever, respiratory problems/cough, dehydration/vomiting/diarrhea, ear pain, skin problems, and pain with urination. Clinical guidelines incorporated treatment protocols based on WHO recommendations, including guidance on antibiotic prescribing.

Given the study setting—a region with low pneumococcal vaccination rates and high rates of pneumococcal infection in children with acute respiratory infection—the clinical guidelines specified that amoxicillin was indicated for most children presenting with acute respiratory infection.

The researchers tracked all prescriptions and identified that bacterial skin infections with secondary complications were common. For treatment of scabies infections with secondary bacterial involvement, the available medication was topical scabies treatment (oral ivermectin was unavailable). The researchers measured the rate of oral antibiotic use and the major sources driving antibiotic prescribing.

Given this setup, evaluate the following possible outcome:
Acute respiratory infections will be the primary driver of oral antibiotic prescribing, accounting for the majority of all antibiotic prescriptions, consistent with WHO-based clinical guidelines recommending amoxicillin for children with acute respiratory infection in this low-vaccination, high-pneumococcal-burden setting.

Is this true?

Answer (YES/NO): YES